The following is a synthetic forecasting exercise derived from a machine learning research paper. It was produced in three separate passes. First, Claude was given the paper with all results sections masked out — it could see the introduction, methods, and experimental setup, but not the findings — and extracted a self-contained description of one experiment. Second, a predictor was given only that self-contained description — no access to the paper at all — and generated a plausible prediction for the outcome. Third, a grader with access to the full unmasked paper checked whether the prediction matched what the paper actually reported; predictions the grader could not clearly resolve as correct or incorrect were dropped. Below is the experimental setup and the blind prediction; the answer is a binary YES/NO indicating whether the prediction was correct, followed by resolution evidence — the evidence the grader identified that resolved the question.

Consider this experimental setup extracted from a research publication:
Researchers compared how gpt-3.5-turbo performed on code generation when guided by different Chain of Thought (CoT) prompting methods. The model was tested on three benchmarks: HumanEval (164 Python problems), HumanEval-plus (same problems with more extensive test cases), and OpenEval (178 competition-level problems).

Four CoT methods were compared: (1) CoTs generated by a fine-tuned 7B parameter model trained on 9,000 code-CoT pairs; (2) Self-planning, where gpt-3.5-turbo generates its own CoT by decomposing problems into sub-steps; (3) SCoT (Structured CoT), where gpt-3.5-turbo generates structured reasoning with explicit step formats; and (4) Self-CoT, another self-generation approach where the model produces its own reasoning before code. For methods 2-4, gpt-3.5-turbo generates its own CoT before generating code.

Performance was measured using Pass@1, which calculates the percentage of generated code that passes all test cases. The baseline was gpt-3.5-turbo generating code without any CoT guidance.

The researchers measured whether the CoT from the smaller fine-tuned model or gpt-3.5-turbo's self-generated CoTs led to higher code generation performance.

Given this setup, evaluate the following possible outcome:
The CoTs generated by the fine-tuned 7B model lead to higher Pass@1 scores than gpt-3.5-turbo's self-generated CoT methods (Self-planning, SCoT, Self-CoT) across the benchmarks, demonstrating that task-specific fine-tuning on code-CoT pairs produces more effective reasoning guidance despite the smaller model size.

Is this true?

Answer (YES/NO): NO